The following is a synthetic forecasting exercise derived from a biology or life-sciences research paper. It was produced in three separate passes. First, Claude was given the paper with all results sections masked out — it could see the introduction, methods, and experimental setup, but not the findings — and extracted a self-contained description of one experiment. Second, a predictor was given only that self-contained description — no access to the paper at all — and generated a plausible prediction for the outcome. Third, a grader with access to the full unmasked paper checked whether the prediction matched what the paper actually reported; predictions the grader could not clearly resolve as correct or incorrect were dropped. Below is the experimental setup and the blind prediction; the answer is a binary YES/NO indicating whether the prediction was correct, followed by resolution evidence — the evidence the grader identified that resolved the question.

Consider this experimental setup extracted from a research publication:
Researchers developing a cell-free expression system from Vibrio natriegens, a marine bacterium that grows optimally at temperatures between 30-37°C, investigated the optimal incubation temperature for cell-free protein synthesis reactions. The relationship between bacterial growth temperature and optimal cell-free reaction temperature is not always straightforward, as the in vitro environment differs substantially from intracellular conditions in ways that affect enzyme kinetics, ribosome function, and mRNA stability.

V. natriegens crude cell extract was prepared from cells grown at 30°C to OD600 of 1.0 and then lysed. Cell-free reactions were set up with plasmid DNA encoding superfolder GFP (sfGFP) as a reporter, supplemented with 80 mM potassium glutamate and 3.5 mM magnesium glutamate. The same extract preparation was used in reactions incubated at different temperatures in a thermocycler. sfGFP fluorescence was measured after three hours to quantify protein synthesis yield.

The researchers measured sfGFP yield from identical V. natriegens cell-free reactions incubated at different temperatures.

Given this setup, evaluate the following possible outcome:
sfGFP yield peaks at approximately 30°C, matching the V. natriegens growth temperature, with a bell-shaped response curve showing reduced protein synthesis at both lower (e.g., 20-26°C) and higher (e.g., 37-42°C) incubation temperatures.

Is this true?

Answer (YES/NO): NO